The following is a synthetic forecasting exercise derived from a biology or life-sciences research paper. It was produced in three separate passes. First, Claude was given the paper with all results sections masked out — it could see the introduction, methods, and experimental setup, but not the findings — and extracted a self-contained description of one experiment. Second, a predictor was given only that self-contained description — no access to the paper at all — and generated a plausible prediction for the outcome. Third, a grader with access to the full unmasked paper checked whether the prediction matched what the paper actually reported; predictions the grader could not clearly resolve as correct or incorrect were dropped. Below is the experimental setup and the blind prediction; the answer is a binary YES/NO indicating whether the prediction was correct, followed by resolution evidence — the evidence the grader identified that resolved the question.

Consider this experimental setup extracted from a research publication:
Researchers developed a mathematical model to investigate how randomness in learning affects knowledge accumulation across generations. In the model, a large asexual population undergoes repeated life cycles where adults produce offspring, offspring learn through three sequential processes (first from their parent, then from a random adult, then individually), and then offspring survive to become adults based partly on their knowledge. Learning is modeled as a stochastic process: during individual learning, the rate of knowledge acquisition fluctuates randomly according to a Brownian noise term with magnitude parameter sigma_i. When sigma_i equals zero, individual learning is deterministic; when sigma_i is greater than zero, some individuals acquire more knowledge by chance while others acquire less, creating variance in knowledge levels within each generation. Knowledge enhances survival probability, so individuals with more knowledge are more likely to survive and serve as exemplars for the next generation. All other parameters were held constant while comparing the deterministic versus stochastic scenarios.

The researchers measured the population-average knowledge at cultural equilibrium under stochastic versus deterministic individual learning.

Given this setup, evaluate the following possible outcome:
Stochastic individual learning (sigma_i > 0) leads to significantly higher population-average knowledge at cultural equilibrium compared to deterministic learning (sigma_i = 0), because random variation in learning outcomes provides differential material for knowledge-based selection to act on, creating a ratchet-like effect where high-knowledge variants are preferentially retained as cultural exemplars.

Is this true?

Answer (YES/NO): YES